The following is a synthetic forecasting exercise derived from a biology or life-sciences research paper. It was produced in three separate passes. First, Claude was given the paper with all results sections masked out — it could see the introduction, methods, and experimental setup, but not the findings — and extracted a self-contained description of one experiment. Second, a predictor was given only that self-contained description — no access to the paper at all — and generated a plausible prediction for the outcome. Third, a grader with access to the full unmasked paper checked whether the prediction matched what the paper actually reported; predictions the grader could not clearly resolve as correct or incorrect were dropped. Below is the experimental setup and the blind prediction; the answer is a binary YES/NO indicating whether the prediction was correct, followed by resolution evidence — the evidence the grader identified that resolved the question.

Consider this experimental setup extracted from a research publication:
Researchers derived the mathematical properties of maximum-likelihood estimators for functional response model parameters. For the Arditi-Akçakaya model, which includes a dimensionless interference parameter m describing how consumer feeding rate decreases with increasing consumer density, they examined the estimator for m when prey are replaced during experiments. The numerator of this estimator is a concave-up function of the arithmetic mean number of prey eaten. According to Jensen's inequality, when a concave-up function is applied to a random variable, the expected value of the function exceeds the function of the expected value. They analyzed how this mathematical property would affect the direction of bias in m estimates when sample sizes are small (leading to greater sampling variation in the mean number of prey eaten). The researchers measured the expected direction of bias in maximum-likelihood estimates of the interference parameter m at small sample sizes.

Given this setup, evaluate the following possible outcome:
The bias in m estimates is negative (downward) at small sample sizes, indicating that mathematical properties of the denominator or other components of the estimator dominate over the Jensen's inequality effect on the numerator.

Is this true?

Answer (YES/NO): NO